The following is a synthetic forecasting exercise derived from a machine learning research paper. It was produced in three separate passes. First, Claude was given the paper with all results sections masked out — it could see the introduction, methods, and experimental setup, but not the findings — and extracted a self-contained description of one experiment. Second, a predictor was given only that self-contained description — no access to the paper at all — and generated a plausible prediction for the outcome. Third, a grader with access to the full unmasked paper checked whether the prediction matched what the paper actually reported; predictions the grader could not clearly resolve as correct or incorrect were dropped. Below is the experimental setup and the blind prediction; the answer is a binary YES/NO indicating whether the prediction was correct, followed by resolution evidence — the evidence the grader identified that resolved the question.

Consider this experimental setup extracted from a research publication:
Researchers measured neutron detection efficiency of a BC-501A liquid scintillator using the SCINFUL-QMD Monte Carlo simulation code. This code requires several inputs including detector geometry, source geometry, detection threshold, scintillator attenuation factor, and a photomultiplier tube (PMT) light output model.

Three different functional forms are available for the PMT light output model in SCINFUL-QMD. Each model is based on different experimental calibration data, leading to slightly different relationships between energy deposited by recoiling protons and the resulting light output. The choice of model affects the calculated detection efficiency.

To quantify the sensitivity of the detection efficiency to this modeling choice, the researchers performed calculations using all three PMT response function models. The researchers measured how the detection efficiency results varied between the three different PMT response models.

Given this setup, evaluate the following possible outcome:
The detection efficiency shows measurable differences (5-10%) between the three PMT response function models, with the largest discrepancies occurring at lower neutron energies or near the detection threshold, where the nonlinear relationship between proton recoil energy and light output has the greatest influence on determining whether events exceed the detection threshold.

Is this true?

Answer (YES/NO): NO